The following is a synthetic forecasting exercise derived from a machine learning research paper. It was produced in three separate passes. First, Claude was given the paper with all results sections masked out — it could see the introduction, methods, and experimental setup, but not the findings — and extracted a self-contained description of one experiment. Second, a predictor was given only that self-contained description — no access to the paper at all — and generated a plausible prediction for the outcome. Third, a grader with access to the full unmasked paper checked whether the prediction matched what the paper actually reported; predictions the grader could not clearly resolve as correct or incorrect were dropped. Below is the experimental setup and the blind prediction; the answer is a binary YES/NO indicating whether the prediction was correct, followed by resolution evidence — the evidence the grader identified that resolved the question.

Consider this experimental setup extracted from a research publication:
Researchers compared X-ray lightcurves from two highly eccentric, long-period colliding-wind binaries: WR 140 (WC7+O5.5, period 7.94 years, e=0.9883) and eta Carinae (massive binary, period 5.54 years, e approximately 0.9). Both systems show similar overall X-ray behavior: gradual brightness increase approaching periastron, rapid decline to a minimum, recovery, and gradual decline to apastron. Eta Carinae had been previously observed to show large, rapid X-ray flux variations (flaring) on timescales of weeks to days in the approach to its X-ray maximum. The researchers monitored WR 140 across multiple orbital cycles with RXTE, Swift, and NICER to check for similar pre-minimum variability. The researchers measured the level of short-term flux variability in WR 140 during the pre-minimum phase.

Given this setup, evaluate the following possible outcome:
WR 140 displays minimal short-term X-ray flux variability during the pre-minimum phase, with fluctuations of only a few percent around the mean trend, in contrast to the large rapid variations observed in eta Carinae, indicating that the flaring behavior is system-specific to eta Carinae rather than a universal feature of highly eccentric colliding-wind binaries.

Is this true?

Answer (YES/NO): NO